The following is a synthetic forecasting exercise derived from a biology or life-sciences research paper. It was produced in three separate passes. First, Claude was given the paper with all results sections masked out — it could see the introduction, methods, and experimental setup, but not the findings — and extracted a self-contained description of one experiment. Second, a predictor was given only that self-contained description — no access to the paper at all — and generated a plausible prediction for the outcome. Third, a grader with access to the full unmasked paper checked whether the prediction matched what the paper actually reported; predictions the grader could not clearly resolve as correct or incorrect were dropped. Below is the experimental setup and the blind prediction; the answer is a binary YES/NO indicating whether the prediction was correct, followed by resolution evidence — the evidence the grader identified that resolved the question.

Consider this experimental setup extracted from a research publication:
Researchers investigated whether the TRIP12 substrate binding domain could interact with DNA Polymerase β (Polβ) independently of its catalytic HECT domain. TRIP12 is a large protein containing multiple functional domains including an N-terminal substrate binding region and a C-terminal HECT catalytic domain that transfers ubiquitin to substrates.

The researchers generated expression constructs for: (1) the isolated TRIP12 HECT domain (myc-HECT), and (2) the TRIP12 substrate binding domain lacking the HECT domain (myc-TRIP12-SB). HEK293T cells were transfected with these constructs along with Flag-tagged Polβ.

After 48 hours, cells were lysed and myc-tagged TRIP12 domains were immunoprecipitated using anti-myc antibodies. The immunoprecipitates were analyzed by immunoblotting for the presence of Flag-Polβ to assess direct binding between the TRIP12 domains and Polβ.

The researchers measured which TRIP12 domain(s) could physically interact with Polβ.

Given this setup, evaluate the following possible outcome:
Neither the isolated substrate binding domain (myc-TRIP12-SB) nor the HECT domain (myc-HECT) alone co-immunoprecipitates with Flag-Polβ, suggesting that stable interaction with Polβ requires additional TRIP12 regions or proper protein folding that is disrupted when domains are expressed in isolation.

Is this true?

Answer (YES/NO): NO